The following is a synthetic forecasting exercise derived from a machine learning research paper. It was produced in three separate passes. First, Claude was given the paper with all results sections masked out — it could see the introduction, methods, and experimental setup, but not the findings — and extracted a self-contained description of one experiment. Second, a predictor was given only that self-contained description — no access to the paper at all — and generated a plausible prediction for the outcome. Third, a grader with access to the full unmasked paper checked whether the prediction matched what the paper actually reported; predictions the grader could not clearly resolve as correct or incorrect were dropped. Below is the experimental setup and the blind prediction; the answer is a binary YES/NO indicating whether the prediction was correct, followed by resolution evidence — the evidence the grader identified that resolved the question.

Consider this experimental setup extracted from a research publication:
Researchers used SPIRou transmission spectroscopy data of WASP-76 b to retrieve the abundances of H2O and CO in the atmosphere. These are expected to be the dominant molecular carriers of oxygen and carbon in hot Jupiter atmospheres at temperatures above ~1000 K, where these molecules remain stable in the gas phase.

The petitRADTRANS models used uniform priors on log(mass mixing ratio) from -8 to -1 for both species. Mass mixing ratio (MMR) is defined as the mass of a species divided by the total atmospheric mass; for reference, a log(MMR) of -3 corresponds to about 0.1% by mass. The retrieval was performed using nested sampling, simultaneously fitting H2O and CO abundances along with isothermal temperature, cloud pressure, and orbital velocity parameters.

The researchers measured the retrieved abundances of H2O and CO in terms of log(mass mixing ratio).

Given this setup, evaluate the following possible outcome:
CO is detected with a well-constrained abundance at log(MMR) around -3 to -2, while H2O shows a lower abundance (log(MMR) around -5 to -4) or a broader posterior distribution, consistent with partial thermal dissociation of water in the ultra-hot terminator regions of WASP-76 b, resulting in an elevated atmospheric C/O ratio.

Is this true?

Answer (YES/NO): NO